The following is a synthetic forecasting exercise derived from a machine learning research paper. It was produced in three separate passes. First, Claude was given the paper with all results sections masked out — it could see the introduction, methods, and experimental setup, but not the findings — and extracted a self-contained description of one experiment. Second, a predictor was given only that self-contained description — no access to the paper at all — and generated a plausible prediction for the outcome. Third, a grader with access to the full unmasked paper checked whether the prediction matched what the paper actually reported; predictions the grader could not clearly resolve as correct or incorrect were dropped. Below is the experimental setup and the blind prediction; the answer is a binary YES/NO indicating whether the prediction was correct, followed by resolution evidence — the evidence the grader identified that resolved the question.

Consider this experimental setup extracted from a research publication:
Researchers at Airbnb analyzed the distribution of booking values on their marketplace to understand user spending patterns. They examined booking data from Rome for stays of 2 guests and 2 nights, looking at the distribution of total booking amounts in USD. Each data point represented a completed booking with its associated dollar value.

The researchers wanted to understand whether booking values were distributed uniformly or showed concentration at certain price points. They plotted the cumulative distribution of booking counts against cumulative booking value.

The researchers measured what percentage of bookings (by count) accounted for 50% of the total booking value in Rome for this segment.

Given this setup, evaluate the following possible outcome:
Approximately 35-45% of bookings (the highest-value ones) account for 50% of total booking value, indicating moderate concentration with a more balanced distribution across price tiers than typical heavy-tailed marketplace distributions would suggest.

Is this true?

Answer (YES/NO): NO